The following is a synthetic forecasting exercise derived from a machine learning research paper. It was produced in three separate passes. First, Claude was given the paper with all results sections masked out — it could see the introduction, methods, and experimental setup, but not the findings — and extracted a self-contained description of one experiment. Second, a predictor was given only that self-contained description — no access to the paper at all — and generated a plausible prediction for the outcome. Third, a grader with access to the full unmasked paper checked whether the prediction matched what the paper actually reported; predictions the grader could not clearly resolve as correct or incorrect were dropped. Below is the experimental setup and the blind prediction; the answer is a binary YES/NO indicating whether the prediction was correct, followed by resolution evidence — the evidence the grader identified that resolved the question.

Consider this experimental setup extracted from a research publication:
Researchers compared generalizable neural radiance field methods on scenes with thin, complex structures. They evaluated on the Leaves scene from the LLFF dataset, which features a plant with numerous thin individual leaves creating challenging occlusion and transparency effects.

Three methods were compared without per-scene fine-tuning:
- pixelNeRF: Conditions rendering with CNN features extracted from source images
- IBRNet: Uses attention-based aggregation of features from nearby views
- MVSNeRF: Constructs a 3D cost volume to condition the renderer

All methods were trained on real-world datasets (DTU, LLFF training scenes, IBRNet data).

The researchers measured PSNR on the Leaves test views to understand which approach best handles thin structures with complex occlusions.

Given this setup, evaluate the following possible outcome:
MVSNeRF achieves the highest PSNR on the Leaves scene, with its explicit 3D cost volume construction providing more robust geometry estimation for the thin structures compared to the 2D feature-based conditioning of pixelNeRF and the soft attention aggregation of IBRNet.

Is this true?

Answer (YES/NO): NO